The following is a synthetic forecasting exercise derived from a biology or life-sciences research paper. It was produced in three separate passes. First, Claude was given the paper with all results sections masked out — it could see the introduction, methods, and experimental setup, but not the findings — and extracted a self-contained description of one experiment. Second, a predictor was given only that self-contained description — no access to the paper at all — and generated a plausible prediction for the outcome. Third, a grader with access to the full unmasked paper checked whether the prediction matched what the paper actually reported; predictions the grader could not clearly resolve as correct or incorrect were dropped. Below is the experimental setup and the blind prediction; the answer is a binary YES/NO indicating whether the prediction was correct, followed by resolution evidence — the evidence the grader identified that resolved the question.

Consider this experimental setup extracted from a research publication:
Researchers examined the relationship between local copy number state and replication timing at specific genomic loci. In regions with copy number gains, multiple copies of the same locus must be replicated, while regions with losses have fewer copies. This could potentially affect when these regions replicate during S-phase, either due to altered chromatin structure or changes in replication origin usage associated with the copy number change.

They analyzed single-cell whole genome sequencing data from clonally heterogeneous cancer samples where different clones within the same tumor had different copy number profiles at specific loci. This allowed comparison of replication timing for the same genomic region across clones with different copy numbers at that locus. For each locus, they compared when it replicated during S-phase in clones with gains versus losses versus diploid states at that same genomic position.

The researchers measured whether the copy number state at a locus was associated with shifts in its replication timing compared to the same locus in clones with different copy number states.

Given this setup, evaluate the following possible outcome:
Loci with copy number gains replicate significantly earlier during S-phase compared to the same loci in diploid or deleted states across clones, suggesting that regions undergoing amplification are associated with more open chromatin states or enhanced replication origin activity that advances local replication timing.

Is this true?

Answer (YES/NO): NO